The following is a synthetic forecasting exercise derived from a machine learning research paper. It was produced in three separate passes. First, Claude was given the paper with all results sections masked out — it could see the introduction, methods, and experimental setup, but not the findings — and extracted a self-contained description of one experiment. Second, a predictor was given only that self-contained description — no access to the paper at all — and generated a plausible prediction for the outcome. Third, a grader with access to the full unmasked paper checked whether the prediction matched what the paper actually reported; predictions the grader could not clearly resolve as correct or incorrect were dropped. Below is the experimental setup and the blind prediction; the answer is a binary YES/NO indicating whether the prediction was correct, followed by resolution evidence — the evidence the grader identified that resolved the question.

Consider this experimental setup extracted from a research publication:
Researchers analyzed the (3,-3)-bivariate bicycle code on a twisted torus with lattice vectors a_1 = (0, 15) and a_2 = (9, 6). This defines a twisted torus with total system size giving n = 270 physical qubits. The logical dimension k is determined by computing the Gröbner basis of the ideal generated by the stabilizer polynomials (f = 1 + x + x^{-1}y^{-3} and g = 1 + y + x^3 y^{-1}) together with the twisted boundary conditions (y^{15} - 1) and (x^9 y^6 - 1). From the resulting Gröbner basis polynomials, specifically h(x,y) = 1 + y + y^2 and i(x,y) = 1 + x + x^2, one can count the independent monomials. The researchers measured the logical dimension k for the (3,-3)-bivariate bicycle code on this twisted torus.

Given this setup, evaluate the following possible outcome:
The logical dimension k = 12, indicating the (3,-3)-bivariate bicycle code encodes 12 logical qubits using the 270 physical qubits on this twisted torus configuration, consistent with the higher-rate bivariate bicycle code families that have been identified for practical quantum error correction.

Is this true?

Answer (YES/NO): NO